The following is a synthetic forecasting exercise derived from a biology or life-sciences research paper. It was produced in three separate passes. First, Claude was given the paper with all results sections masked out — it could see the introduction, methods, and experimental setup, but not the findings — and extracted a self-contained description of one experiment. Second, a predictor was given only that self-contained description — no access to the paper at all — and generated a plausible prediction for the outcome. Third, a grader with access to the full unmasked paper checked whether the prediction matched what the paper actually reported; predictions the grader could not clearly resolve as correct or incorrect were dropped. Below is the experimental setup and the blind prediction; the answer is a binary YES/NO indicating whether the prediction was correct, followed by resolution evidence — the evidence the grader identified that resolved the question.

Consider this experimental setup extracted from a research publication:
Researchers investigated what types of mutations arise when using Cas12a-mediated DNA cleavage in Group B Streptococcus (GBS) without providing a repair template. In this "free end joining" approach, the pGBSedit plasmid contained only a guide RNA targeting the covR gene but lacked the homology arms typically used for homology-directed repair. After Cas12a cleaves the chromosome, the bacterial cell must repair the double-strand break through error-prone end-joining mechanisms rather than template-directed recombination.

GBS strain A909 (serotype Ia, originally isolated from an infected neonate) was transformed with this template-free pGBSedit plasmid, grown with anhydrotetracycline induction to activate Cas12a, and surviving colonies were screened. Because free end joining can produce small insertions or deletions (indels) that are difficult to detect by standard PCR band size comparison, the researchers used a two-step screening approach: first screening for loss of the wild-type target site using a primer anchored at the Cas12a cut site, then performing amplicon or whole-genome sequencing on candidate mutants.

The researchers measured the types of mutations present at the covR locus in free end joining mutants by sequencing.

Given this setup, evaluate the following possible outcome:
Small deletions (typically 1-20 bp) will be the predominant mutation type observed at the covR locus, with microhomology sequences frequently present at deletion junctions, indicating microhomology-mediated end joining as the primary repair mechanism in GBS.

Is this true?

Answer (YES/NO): NO